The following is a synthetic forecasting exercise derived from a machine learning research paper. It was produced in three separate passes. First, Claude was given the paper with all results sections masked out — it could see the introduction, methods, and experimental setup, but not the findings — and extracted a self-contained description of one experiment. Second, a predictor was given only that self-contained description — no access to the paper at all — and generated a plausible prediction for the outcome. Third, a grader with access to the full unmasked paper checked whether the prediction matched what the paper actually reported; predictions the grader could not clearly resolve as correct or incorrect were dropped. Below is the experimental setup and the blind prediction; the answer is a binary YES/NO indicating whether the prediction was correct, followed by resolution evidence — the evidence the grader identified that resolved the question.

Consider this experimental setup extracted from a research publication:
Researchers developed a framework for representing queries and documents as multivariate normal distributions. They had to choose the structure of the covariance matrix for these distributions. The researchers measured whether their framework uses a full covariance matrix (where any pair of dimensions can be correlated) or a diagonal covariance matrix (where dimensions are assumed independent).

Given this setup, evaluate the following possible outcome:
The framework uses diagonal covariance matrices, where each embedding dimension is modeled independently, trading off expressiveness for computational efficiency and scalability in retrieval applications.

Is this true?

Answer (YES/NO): YES